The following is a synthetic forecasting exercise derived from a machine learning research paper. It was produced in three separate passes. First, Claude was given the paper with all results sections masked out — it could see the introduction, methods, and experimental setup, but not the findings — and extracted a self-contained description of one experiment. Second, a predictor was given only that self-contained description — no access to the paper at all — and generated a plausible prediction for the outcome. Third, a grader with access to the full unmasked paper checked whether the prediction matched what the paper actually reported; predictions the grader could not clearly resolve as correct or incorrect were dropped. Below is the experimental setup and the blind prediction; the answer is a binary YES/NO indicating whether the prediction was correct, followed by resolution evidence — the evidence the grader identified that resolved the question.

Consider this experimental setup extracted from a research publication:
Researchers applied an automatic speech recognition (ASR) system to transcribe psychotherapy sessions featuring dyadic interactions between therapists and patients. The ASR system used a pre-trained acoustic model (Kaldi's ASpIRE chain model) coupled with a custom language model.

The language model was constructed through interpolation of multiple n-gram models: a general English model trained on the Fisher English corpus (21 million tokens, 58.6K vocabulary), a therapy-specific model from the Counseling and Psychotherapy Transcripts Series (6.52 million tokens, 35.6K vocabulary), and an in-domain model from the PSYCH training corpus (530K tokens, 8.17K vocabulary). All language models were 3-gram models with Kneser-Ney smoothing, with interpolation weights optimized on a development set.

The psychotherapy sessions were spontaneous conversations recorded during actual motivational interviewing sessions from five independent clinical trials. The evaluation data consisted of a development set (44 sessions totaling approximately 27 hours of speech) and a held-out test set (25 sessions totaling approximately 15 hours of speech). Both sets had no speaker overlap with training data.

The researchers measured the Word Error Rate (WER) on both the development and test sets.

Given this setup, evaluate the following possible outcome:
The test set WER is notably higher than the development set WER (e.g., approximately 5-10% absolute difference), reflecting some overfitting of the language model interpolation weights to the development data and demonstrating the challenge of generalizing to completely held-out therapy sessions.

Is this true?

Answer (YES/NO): NO